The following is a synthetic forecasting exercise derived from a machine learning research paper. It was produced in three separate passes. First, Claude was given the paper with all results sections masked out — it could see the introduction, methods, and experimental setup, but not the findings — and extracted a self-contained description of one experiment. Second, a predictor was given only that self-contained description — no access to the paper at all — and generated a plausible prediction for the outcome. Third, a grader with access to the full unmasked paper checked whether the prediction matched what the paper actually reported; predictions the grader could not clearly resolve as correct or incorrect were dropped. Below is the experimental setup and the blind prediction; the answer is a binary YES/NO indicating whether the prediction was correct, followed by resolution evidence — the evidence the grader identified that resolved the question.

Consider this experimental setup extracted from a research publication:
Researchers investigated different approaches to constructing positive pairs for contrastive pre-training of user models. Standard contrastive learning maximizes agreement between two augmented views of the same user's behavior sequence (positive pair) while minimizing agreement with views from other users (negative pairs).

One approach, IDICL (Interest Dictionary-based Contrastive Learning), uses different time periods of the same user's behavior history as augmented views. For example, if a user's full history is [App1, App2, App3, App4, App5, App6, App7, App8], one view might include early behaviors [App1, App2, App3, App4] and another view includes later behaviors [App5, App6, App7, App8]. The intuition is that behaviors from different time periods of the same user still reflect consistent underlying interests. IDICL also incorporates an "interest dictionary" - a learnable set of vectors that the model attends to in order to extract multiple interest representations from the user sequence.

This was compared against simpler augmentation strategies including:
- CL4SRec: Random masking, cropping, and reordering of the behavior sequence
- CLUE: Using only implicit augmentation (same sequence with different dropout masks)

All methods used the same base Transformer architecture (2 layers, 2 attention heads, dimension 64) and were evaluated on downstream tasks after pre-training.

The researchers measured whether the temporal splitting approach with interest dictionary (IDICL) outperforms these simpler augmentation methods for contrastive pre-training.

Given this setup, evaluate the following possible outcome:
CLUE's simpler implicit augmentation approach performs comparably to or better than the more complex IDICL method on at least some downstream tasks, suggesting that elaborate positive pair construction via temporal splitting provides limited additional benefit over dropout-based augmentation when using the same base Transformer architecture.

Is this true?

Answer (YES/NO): NO